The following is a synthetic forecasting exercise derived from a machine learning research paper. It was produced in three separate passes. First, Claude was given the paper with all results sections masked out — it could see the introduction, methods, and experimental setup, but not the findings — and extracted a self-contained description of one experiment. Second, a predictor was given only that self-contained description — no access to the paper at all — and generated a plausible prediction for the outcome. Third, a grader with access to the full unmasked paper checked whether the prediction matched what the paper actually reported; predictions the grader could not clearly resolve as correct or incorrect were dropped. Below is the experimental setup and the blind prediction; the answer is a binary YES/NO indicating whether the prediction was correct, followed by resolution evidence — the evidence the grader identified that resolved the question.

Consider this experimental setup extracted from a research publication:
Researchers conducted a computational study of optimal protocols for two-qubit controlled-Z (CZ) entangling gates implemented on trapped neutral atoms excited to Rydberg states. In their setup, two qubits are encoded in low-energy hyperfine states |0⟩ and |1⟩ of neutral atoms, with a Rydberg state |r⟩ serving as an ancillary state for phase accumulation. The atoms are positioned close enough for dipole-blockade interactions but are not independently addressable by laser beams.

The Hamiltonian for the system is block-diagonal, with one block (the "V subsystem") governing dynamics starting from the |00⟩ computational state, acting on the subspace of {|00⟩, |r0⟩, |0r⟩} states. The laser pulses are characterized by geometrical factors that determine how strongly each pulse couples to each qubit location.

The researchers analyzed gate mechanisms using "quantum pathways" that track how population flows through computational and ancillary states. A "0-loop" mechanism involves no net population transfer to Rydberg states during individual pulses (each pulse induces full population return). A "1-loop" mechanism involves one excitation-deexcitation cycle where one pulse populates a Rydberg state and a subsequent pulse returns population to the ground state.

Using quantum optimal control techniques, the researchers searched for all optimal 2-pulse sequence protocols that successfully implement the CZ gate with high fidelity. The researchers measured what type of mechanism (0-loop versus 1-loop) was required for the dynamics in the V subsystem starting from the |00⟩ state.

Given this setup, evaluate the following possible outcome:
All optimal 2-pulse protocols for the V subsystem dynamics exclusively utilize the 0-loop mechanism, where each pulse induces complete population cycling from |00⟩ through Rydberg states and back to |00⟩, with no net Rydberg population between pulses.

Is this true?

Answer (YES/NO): YES